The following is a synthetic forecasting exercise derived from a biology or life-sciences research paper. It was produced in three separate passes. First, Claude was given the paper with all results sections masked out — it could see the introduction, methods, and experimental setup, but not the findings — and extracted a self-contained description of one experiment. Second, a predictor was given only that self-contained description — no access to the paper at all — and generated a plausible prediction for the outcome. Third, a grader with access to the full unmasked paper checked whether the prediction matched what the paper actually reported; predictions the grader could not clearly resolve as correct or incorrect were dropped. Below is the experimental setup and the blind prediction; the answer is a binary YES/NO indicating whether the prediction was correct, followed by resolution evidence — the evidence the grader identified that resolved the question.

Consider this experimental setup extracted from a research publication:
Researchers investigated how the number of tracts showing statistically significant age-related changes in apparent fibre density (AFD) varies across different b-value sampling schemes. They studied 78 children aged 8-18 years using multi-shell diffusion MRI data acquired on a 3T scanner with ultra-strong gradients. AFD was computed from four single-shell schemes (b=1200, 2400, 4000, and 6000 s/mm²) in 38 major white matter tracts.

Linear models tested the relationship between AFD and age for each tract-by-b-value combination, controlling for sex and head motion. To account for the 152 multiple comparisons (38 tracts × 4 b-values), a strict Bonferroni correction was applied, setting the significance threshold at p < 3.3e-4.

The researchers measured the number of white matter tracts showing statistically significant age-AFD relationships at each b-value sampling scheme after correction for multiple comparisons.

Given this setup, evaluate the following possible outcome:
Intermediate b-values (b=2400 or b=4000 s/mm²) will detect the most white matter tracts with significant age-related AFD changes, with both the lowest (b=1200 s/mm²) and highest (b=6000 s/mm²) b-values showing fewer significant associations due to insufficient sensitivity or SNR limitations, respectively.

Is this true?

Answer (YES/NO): NO